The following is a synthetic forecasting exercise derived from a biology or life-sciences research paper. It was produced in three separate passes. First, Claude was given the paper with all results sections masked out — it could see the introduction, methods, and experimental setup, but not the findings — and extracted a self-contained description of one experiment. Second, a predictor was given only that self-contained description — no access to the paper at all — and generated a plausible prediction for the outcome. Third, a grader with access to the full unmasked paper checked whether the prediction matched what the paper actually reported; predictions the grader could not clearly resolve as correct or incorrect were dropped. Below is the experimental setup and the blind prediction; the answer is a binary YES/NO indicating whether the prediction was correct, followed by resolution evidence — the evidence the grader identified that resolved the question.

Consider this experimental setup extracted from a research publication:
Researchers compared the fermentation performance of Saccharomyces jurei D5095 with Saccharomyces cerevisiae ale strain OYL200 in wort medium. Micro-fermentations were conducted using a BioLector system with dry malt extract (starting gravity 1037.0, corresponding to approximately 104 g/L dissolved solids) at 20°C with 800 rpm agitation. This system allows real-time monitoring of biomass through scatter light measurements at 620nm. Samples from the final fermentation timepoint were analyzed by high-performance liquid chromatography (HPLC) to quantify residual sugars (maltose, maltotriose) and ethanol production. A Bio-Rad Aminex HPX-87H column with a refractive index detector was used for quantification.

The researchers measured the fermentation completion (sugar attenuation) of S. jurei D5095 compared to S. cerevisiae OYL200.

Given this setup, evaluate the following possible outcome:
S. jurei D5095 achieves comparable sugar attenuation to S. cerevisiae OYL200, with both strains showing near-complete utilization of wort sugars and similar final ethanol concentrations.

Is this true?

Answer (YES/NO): NO